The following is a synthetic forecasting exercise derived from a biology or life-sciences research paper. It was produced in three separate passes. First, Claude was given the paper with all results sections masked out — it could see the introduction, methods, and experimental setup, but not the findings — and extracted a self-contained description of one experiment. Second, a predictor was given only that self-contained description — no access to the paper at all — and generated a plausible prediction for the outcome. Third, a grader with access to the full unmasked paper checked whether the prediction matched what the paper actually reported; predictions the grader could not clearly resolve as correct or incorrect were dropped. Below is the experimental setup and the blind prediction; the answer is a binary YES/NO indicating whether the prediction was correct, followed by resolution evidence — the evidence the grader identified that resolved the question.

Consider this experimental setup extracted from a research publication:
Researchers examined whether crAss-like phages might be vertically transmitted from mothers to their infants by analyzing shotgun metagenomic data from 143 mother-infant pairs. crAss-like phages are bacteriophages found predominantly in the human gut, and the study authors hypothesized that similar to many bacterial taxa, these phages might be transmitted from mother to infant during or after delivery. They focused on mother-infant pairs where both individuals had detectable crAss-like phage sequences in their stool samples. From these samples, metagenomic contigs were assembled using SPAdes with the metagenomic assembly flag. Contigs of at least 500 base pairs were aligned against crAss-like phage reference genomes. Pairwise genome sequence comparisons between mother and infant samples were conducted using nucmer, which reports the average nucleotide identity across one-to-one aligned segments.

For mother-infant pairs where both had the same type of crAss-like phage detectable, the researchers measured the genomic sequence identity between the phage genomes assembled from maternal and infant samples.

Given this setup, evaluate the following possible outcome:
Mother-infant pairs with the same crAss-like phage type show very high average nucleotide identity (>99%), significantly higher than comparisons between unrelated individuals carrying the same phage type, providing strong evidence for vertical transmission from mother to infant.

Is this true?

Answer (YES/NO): NO